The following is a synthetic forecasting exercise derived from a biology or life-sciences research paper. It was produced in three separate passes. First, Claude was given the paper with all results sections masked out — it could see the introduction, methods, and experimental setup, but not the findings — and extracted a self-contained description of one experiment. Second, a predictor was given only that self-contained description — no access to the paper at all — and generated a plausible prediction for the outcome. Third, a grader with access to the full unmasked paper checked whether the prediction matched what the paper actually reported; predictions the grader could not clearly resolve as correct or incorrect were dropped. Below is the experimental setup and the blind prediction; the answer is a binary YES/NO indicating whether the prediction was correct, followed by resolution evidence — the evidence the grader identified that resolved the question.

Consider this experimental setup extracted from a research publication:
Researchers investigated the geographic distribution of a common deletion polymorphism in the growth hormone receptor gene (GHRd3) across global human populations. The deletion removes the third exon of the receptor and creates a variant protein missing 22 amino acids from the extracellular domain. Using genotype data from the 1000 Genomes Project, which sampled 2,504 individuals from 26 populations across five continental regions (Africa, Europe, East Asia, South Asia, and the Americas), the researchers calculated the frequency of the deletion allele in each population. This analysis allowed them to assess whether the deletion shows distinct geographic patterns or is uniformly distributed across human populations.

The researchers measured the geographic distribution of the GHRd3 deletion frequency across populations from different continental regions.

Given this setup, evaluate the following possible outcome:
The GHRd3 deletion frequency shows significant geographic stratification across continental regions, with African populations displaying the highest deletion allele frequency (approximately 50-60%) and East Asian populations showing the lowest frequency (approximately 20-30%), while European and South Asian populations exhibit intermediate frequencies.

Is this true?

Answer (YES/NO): NO